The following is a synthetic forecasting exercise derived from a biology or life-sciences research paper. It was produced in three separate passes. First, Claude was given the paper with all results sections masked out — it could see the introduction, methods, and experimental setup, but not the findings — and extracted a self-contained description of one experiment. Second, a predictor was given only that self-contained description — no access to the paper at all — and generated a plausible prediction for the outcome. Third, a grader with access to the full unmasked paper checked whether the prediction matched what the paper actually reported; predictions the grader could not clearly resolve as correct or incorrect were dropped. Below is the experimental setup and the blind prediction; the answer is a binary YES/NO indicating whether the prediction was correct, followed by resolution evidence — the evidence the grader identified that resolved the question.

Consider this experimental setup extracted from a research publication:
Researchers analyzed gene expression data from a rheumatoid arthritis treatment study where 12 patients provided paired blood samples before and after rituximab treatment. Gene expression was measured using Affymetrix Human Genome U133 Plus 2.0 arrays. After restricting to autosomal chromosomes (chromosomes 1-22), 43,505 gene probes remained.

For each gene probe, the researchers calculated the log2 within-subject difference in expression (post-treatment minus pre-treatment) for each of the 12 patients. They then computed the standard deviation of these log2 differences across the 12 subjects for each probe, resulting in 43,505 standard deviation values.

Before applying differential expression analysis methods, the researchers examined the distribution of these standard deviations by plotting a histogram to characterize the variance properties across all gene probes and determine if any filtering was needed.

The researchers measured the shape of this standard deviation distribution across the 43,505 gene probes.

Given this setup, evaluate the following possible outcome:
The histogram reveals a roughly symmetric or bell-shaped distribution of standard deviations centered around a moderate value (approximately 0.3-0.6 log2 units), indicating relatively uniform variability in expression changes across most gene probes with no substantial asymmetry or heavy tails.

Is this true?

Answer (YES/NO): NO